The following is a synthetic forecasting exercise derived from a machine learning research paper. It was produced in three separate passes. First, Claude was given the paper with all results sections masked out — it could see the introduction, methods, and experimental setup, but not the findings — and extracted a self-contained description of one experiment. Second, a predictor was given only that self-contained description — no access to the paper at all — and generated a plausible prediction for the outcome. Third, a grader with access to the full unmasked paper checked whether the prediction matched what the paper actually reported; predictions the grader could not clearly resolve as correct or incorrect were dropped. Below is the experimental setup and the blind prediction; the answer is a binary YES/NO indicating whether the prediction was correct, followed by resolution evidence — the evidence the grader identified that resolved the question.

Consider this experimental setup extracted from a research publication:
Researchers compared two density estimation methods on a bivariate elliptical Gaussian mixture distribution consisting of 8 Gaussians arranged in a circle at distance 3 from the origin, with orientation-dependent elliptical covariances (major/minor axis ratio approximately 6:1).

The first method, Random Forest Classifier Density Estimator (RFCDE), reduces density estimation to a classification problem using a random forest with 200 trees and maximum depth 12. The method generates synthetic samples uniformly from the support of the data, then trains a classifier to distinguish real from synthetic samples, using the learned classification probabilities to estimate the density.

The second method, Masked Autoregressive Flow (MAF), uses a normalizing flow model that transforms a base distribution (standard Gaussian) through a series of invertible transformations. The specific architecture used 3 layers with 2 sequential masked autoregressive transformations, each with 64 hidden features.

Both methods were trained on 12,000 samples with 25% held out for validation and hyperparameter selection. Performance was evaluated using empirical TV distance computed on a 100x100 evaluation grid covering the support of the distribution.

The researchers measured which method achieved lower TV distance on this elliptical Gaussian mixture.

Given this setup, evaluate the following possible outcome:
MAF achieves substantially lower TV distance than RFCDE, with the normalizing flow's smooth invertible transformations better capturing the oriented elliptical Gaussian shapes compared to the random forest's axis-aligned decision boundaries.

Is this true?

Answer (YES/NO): YES